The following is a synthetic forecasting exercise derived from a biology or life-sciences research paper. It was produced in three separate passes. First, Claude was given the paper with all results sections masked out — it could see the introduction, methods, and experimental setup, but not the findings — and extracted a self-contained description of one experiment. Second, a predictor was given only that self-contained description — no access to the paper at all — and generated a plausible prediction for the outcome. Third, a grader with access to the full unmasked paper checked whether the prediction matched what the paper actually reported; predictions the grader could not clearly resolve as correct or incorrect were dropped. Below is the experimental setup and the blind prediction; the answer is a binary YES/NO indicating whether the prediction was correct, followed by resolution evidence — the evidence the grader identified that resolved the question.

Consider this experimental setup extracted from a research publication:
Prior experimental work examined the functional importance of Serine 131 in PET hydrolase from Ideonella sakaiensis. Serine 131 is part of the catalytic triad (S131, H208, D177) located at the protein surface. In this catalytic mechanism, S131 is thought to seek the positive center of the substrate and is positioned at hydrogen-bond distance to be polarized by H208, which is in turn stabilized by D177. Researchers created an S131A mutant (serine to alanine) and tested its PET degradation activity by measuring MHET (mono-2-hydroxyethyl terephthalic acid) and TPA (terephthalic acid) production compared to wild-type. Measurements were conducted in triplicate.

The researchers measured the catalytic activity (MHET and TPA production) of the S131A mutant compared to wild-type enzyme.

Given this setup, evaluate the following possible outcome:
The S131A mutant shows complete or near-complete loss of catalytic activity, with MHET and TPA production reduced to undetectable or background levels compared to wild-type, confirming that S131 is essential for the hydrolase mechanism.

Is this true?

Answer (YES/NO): YES